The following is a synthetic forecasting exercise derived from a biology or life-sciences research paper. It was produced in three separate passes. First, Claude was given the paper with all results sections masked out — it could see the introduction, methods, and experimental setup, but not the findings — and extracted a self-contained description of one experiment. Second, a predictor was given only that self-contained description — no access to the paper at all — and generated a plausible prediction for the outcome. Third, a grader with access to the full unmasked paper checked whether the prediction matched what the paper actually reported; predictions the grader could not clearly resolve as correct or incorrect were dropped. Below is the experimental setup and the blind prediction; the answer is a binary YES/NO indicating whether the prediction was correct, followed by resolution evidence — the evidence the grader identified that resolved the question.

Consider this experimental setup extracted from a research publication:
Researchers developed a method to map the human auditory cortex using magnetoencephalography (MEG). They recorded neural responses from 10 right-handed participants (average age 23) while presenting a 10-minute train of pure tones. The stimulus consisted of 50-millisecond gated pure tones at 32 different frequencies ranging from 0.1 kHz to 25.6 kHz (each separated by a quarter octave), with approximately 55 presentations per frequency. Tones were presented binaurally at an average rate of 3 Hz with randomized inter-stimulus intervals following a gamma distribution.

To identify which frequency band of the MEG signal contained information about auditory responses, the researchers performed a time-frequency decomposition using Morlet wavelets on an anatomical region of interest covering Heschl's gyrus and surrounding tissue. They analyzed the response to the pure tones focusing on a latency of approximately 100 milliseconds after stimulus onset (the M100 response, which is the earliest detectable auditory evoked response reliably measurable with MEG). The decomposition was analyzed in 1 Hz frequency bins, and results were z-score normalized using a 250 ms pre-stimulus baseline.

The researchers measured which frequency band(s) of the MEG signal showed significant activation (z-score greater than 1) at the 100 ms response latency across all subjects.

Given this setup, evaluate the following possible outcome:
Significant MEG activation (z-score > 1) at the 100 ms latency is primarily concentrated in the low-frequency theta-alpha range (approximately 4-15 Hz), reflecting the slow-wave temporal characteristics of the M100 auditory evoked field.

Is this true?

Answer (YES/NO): NO